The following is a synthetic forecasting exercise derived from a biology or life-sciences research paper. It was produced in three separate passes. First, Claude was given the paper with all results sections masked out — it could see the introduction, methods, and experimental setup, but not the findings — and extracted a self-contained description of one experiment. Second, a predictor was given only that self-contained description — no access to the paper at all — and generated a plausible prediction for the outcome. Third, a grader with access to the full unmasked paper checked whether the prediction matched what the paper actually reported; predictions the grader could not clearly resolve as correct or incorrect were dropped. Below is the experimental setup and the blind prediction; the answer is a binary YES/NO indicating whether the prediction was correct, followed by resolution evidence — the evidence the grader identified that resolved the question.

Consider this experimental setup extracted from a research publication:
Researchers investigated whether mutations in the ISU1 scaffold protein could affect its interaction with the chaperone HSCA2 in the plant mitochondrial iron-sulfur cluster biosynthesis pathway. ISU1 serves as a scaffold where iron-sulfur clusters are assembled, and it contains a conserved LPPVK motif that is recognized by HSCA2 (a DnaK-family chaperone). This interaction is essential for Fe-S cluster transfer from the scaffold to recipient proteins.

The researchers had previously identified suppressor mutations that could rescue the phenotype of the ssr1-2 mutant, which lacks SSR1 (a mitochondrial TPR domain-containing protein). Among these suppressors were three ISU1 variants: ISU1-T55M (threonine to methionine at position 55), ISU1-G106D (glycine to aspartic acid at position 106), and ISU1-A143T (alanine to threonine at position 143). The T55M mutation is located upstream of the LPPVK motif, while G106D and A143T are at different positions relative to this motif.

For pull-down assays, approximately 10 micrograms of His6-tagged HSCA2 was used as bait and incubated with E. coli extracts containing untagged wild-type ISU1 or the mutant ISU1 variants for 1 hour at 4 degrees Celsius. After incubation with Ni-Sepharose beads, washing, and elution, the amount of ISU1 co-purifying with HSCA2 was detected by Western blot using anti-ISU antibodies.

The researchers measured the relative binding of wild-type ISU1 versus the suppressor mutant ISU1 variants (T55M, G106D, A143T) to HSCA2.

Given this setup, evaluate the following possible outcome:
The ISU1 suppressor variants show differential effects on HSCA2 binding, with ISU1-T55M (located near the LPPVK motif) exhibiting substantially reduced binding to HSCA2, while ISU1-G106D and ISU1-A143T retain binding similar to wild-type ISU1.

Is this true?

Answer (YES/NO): NO